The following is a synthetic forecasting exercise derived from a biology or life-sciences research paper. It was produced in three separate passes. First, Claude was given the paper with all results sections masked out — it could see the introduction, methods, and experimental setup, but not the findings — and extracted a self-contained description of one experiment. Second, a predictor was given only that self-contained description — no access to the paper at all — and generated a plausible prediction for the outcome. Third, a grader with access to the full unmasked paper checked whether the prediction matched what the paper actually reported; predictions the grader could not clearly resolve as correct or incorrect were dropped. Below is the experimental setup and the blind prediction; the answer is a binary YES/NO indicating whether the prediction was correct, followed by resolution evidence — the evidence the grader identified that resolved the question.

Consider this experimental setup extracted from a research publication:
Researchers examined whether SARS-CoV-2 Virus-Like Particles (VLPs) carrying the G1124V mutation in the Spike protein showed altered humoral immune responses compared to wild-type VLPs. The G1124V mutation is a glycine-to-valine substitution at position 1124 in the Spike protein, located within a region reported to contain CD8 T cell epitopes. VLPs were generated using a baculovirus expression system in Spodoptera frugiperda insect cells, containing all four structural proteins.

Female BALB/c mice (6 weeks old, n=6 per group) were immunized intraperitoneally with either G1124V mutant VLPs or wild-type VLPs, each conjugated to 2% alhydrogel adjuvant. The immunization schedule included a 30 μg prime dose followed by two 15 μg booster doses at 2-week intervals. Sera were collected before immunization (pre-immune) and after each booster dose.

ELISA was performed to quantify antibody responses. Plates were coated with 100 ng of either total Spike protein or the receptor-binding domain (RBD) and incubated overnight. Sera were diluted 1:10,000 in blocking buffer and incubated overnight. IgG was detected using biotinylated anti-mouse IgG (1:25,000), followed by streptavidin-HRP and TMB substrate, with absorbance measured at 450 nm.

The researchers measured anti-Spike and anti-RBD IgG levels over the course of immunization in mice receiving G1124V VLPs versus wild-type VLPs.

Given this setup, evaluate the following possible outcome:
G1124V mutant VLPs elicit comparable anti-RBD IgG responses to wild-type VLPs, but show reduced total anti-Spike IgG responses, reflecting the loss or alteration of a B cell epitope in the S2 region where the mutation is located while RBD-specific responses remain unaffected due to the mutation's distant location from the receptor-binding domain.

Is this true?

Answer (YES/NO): NO